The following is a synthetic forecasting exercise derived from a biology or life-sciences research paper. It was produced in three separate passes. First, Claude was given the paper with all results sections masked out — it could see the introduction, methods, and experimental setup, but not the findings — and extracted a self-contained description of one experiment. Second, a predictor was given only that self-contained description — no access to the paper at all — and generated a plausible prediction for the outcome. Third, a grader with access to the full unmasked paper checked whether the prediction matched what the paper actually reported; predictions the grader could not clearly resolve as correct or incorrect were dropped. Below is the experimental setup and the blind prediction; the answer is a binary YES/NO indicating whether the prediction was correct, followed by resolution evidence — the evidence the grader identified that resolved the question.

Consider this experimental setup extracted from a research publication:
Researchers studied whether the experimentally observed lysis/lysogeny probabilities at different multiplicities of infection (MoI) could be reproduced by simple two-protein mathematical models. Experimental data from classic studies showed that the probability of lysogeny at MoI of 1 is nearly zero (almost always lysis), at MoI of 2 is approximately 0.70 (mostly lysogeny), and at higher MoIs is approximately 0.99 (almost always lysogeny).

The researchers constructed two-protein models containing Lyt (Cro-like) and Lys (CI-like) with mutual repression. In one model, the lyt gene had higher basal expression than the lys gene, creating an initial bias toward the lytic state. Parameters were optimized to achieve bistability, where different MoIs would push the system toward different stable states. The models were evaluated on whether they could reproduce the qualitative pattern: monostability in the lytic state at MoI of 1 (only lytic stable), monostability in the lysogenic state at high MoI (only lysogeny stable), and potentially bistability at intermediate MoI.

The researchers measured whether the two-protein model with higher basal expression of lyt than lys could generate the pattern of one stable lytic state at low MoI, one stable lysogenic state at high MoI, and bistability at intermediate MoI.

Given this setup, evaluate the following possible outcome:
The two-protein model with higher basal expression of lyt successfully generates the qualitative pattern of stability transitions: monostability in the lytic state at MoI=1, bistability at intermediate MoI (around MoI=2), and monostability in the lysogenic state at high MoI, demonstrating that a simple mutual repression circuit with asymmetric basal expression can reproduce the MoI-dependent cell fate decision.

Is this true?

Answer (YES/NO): NO